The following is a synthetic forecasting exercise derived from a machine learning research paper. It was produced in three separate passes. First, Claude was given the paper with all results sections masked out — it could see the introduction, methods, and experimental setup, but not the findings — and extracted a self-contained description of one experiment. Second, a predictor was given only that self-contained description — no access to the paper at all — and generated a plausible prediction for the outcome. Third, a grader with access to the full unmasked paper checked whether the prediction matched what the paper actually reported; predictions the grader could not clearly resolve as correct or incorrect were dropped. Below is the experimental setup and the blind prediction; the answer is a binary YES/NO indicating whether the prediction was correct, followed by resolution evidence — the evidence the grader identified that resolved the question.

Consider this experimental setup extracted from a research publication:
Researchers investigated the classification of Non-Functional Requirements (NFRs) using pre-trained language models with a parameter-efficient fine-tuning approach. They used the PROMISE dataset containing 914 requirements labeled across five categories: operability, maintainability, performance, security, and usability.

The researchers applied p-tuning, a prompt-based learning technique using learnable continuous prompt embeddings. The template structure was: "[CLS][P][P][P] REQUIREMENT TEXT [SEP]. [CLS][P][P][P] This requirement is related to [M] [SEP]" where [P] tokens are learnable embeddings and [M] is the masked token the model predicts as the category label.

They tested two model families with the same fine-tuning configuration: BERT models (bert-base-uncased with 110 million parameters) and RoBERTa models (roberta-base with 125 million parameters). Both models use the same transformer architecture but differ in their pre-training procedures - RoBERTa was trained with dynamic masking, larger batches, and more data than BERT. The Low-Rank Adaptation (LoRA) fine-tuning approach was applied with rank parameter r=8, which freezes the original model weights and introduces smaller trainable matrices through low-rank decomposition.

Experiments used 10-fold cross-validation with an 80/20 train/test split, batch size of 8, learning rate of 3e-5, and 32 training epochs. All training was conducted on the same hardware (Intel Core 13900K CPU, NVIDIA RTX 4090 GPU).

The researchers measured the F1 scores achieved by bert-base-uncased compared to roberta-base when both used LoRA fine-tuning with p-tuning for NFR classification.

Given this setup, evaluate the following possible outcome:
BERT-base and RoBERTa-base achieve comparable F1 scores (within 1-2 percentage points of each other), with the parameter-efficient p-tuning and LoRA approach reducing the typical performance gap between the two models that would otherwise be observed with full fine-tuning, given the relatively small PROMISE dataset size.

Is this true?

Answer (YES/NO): YES